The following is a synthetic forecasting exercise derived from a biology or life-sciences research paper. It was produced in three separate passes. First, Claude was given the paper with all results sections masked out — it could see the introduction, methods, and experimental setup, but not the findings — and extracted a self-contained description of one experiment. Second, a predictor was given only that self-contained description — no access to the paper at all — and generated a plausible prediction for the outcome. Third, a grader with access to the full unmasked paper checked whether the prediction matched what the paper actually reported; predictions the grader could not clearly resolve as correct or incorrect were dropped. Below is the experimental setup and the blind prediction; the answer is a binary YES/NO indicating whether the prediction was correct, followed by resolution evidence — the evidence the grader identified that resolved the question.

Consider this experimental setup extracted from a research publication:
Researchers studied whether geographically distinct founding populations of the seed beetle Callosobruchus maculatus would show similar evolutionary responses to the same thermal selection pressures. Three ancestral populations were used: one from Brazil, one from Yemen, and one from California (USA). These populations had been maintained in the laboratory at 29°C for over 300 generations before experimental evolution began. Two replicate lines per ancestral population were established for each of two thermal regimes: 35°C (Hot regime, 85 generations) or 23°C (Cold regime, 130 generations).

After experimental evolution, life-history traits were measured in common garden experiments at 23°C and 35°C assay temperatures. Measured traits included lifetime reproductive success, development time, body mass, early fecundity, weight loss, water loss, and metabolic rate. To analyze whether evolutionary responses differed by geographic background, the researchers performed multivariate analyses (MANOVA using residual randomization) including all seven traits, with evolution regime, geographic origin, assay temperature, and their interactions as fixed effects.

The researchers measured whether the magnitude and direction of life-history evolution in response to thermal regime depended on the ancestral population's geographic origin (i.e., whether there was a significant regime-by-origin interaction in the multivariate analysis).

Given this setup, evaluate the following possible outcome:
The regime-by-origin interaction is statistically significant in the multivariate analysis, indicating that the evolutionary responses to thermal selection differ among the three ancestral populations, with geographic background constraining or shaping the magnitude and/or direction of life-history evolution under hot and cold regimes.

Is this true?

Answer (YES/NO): NO